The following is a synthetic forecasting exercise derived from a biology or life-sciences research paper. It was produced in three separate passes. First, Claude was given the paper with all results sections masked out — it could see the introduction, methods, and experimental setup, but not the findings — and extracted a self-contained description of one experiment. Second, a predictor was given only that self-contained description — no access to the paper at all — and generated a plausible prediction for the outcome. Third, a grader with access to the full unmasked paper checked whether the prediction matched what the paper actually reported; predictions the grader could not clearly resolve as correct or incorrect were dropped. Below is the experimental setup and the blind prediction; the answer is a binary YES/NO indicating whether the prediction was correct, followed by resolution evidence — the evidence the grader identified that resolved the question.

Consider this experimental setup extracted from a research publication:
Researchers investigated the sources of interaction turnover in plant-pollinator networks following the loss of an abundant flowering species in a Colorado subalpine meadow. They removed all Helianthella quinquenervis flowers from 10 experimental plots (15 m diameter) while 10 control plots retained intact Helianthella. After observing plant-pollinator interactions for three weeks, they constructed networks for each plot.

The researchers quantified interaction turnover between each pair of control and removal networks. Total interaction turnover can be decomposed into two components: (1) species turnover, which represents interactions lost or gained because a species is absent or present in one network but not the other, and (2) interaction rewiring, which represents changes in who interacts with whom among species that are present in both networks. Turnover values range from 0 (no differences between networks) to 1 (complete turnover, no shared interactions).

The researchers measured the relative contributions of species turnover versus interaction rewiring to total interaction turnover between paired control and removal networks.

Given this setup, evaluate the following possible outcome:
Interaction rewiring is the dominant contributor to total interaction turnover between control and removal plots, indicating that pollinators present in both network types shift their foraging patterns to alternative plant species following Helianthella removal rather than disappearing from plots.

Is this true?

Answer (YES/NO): NO